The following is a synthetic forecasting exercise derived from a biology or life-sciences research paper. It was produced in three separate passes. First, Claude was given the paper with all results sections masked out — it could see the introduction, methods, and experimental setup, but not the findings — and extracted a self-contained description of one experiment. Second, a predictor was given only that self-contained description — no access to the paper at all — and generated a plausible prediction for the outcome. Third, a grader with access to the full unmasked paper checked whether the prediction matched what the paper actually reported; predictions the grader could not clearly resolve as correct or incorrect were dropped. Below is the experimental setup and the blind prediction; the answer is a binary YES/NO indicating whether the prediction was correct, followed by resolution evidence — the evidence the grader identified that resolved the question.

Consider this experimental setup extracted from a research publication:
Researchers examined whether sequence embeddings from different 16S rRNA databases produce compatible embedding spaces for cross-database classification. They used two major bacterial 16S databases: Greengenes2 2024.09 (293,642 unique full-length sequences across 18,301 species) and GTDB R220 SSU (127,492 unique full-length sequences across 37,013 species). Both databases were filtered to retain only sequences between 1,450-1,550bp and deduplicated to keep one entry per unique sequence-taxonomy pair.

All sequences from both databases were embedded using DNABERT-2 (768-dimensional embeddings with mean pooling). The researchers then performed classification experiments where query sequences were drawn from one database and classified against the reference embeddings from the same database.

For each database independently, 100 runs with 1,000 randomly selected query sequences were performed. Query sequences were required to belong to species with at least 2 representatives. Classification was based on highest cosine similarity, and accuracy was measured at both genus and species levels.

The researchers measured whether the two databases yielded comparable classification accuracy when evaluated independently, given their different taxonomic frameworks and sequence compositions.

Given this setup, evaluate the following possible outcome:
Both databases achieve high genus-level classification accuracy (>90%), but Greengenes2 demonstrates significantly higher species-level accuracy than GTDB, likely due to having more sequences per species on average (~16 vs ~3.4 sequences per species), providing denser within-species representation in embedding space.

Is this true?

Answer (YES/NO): NO